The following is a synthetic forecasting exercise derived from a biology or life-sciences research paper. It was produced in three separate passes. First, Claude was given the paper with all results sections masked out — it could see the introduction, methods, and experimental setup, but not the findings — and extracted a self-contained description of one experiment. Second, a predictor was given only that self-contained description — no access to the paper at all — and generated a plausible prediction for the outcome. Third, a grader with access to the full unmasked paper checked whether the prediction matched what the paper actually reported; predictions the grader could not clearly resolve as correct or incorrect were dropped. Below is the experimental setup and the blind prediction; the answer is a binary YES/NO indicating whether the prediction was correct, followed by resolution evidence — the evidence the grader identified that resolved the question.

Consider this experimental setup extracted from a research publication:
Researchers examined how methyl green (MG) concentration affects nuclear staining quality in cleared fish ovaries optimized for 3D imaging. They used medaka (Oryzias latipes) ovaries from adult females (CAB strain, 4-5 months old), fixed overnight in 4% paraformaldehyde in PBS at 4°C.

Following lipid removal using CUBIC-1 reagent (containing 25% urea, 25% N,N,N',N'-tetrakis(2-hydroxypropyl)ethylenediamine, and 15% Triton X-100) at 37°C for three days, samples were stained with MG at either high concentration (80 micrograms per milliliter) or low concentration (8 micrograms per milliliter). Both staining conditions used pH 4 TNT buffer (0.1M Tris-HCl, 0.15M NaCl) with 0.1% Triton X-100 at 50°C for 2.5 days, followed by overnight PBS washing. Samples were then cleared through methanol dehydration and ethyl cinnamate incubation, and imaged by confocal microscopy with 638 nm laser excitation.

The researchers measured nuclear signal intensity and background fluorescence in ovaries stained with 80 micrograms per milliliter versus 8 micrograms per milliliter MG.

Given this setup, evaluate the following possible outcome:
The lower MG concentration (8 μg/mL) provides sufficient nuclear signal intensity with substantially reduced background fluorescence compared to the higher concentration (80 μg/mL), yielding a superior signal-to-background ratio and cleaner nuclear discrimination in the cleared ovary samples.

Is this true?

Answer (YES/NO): NO